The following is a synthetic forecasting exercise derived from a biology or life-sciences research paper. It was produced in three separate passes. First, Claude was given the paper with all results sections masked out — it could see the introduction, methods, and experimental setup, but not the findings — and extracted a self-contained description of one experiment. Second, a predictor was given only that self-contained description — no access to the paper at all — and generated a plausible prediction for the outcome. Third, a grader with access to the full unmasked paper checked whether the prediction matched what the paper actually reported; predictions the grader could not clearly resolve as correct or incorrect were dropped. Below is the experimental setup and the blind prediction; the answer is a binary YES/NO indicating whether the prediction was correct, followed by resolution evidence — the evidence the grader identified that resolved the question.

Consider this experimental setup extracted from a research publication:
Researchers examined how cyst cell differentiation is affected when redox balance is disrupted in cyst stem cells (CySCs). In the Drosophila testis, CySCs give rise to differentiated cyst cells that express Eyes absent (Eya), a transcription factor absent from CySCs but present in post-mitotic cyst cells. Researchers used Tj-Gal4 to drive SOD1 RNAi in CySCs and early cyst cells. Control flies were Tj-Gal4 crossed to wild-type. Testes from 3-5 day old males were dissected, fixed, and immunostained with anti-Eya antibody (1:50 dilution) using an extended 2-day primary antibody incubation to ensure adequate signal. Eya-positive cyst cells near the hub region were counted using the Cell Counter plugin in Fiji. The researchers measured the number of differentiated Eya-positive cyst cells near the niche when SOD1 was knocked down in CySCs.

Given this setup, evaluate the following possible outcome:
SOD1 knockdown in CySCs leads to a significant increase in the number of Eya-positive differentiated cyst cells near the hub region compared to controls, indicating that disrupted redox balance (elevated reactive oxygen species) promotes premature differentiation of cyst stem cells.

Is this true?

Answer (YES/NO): YES